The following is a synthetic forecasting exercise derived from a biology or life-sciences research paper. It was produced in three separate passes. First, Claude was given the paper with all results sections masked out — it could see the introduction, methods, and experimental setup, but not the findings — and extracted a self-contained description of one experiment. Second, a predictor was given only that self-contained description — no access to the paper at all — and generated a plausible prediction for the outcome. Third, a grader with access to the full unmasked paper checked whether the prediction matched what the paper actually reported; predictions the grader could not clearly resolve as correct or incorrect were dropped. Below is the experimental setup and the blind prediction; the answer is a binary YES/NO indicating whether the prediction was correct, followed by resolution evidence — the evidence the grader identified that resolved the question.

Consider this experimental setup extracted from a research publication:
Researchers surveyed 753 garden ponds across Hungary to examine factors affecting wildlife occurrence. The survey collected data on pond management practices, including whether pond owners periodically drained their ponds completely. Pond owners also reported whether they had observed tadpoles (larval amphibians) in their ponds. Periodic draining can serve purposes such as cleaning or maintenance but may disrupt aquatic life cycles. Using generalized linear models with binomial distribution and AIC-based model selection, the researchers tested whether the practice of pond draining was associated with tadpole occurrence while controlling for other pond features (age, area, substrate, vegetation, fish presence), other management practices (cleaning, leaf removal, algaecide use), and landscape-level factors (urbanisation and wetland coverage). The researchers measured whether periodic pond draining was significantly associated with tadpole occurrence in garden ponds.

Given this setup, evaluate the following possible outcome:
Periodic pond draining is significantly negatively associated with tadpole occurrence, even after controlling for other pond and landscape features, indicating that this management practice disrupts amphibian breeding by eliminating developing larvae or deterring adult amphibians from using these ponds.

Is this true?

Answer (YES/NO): NO